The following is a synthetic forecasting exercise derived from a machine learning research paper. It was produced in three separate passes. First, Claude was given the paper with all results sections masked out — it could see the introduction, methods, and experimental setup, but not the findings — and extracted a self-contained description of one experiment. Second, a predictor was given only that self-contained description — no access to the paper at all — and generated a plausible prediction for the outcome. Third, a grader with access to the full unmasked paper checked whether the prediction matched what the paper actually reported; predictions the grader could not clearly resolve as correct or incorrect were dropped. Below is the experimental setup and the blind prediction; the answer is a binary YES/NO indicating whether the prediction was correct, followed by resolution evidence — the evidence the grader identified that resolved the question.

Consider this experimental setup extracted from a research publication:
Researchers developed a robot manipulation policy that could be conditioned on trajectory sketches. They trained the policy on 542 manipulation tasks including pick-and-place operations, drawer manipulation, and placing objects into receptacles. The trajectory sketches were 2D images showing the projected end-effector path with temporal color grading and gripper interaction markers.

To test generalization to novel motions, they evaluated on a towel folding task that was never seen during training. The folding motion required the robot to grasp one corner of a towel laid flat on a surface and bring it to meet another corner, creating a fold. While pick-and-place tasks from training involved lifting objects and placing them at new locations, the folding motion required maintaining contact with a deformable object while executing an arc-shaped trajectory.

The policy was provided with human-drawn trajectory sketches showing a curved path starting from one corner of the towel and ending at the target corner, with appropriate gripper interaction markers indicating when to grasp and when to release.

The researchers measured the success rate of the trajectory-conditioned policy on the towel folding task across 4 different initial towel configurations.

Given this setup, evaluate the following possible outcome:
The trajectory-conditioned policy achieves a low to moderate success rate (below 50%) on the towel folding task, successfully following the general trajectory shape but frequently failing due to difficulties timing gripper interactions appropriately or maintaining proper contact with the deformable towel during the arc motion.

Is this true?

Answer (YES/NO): NO